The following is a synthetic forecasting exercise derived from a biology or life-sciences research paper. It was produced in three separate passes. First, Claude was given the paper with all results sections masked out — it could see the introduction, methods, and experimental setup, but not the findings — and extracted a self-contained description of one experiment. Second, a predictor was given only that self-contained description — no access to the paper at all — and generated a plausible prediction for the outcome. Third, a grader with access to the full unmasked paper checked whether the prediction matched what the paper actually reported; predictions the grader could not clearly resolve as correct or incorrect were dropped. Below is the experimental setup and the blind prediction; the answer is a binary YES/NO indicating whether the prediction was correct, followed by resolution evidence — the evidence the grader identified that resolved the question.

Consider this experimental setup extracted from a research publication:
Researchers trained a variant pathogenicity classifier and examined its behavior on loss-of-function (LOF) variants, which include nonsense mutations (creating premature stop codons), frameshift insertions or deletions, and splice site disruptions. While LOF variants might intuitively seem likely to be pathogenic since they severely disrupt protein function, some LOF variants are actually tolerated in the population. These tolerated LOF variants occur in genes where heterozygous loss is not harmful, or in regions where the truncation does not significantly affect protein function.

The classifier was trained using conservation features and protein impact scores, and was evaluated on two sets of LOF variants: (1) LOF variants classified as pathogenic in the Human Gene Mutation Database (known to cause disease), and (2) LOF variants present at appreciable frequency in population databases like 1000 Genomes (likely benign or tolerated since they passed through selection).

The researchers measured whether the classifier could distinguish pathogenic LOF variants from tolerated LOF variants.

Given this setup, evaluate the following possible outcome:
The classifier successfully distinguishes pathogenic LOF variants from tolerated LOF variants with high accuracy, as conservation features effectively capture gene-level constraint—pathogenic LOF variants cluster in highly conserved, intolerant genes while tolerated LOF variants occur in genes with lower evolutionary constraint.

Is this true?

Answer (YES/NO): YES